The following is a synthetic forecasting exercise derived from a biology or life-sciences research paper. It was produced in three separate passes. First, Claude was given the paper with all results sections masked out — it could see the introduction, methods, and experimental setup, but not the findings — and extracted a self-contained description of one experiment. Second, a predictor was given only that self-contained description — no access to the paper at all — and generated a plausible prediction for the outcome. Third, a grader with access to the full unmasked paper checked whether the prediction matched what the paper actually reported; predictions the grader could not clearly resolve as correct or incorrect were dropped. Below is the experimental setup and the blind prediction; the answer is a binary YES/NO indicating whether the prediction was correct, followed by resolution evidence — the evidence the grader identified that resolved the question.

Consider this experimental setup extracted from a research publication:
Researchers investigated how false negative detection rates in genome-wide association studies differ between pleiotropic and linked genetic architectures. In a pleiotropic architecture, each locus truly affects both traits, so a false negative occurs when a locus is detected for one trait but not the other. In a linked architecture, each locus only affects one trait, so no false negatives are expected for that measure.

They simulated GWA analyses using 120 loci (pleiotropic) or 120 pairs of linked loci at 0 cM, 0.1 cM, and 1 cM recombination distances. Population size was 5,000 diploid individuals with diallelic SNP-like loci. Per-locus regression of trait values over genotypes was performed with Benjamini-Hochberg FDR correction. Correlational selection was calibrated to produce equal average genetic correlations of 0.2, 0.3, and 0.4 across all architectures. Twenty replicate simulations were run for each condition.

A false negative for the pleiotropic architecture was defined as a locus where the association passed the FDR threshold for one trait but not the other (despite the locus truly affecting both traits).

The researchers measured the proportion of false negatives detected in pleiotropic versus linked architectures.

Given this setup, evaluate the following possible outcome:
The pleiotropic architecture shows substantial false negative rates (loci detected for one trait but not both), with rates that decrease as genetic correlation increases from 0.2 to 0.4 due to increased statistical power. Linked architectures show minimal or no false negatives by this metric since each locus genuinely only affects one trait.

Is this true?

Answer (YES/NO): NO